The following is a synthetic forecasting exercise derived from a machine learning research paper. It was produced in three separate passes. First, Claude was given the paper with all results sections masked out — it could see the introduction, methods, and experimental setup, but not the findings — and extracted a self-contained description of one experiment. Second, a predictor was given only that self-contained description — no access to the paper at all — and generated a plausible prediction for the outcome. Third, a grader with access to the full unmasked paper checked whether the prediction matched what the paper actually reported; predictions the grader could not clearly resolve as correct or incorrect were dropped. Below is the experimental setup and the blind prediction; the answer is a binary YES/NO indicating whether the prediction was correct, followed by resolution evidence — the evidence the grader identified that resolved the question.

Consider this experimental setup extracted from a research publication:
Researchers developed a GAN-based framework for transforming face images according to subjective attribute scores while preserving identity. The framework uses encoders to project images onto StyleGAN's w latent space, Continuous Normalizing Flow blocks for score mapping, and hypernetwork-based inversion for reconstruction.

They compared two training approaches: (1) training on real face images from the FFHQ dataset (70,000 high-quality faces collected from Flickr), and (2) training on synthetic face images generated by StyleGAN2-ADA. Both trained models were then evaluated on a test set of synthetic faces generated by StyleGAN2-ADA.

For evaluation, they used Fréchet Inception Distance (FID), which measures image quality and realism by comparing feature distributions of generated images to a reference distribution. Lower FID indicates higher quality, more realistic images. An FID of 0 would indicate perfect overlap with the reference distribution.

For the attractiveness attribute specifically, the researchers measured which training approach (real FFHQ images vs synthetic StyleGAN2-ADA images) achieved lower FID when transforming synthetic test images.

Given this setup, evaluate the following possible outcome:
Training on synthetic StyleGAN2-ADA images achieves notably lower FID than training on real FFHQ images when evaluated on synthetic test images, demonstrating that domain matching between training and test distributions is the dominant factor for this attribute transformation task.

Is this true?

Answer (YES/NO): NO